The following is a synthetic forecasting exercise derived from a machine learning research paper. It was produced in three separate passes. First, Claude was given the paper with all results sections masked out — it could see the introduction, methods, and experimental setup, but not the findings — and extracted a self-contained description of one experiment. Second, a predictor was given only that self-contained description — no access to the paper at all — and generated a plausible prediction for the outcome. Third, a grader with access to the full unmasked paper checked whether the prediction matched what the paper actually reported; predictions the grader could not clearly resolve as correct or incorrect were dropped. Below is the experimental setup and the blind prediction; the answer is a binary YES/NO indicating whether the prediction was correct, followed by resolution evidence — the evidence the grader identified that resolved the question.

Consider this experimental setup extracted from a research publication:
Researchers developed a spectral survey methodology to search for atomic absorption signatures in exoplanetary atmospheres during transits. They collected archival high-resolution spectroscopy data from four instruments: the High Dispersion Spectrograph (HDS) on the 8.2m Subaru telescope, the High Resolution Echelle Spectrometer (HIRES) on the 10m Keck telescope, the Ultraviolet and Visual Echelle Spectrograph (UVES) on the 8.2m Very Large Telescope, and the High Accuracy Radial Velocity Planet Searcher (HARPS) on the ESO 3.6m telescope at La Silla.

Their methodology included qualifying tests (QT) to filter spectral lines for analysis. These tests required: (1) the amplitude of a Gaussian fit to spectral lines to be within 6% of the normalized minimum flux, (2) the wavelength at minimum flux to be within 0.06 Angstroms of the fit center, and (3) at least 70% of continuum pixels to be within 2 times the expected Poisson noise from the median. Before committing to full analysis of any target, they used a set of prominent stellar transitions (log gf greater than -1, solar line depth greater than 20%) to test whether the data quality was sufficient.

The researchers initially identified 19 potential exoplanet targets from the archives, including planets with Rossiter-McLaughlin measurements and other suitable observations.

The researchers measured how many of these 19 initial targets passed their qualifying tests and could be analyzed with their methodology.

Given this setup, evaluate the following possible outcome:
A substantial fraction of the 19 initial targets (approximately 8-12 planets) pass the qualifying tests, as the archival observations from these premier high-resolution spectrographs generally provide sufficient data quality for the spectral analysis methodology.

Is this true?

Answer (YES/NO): NO